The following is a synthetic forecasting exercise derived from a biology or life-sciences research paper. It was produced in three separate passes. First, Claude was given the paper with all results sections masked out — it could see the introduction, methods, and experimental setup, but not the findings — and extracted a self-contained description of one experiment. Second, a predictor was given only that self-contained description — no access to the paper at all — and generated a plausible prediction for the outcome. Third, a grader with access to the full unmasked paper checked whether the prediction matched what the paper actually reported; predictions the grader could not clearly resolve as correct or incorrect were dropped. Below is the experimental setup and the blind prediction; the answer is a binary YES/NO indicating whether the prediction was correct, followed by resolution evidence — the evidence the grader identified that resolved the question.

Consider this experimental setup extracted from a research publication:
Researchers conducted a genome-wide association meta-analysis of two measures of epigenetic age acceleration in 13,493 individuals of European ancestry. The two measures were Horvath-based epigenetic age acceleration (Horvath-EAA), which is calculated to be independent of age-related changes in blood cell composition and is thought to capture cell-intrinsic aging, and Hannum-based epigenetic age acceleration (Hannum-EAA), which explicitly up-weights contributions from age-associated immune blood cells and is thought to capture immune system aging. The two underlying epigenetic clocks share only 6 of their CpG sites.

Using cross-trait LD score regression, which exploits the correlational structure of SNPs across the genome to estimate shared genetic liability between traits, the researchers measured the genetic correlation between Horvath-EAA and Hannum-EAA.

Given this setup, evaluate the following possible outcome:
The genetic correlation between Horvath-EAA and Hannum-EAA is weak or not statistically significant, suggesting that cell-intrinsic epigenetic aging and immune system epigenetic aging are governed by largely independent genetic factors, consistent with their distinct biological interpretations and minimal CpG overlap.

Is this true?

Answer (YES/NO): NO